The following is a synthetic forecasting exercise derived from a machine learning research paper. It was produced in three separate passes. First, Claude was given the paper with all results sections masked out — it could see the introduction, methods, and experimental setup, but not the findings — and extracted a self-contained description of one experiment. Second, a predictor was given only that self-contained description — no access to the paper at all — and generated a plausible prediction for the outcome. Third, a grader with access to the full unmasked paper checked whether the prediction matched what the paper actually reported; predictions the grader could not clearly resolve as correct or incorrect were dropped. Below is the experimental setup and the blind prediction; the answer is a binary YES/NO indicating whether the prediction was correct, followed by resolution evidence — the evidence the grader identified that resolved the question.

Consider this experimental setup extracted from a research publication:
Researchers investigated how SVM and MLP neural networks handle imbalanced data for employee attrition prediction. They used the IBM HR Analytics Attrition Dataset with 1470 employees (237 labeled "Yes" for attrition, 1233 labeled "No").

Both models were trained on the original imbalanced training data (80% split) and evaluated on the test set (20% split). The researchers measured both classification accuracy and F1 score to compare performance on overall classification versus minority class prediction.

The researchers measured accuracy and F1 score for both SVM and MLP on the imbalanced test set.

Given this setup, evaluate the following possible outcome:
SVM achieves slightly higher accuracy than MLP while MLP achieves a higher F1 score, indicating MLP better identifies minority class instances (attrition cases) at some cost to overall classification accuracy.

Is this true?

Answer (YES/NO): NO